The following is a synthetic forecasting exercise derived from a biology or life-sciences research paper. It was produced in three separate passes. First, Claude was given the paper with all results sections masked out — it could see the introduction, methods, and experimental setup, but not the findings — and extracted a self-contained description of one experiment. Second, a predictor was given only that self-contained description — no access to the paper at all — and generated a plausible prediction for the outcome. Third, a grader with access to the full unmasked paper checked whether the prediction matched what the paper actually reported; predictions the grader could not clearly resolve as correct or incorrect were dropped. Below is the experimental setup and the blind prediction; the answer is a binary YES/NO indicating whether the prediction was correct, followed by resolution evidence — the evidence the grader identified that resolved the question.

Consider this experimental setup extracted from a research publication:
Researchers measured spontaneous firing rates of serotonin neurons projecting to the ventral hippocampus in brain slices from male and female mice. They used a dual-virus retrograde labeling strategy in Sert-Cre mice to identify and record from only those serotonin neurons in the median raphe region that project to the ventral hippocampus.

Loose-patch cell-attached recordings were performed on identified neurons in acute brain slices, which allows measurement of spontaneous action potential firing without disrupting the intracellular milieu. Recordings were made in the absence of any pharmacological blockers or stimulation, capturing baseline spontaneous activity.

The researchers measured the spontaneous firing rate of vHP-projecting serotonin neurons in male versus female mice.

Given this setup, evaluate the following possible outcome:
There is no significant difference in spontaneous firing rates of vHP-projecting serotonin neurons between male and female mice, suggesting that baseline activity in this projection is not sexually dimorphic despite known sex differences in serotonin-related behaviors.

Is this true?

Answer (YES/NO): NO